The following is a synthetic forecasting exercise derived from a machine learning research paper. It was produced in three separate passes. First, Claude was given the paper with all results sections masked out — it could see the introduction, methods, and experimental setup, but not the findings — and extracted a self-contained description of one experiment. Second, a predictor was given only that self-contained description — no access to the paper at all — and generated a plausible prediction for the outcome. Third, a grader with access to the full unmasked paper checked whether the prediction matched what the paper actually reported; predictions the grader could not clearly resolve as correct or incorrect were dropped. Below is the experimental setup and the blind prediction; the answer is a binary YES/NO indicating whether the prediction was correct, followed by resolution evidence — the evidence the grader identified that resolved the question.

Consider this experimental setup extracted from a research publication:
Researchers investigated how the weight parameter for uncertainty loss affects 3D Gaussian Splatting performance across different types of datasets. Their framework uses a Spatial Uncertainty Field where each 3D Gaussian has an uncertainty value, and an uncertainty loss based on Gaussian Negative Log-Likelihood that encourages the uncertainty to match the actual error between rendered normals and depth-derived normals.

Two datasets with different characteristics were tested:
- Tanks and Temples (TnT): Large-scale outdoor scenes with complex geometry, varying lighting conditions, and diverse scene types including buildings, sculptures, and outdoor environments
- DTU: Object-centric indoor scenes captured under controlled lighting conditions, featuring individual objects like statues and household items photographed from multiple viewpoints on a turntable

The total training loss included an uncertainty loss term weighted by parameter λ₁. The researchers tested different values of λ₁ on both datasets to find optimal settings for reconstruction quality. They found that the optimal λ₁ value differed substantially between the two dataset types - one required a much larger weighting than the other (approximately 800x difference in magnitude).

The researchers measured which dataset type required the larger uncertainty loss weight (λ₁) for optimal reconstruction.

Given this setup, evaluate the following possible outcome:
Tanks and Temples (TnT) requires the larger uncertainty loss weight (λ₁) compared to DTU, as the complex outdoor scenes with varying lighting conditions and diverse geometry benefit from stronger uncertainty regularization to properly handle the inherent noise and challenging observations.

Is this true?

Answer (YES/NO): YES